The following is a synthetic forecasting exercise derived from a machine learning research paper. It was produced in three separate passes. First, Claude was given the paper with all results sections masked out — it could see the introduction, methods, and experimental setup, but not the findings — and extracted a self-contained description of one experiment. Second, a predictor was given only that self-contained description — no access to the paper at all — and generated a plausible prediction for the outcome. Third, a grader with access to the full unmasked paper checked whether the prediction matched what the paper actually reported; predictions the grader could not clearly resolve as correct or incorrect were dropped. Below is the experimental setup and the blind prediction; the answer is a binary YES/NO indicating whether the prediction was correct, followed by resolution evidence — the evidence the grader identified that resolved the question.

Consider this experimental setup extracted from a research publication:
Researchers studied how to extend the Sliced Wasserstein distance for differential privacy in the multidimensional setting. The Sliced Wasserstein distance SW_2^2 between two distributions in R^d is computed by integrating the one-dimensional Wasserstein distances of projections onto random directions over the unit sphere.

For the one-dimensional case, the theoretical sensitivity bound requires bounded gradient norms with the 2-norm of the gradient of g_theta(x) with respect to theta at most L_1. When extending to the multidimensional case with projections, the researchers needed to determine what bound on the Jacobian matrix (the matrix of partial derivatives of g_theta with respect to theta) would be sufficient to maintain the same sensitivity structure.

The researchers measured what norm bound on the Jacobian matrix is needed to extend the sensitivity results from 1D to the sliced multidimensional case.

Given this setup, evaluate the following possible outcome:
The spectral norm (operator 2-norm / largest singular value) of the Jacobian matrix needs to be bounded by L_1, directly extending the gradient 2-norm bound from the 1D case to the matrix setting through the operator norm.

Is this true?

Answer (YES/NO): YES